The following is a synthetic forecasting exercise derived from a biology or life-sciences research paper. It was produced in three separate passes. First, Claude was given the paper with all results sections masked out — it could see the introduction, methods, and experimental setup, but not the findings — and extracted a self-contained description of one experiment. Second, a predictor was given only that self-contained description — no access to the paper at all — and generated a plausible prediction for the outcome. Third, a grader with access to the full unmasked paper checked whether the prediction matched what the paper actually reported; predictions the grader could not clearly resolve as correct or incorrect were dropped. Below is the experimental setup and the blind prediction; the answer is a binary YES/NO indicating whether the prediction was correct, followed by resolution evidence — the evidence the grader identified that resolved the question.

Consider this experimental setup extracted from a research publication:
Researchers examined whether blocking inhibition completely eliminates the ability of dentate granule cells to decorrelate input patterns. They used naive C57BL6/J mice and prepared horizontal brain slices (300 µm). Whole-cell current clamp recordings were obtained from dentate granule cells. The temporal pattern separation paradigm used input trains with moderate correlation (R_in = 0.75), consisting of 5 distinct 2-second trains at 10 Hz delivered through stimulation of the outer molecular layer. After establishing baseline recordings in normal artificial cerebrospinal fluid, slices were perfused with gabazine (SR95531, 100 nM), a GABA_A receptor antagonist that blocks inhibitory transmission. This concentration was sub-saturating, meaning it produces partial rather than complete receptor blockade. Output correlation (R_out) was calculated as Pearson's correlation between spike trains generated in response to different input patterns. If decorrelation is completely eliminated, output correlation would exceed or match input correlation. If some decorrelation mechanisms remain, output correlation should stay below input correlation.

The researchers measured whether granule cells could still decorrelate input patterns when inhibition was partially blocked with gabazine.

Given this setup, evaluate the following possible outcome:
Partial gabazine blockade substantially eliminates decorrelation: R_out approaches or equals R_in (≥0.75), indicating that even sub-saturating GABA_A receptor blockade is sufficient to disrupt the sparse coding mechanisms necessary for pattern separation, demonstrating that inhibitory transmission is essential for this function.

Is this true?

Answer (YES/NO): NO